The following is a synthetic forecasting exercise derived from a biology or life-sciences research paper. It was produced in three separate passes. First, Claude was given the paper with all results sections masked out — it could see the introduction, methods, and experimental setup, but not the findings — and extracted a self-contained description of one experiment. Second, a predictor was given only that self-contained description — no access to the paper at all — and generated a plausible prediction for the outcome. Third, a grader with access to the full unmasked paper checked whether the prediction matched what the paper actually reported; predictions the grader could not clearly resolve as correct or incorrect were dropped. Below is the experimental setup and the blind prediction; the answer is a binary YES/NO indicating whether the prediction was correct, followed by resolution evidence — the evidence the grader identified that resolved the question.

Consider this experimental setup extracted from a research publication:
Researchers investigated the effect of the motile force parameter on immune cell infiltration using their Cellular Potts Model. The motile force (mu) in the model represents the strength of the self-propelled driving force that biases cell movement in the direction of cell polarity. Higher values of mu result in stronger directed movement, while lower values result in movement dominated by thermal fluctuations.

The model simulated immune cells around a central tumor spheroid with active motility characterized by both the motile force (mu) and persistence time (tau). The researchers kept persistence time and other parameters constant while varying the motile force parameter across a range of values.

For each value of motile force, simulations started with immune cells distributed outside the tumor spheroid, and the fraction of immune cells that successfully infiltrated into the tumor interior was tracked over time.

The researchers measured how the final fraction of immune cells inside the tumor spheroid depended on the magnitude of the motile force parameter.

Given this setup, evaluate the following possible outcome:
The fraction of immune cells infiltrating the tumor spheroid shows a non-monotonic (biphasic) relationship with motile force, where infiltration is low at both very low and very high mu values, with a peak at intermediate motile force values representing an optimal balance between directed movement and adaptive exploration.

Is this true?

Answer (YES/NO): YES